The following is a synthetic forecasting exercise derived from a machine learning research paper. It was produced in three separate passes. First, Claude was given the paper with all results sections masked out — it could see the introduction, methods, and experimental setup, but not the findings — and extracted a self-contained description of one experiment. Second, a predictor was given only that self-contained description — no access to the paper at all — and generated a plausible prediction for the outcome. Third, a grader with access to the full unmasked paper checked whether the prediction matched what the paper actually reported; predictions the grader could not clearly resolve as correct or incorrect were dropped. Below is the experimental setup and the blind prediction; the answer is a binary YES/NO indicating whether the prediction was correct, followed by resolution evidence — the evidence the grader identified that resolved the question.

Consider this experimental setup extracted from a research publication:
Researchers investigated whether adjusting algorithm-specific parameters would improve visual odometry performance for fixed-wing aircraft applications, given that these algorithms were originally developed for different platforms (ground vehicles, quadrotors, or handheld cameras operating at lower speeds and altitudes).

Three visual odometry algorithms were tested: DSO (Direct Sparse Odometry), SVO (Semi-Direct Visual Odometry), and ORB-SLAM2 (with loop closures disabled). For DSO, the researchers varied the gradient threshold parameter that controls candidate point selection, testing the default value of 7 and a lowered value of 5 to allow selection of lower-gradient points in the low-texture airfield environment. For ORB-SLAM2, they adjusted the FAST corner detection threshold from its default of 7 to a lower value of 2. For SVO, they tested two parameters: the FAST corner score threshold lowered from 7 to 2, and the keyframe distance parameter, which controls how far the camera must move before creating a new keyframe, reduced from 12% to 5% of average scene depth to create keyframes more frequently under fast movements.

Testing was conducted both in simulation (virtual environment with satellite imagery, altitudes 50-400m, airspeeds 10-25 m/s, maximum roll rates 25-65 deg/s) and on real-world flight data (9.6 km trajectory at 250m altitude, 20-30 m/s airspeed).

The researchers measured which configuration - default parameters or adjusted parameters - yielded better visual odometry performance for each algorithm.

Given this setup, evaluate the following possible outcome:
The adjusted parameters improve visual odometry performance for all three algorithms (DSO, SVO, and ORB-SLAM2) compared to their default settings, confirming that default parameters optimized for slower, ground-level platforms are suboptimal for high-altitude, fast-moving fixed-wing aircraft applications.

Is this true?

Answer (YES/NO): NO